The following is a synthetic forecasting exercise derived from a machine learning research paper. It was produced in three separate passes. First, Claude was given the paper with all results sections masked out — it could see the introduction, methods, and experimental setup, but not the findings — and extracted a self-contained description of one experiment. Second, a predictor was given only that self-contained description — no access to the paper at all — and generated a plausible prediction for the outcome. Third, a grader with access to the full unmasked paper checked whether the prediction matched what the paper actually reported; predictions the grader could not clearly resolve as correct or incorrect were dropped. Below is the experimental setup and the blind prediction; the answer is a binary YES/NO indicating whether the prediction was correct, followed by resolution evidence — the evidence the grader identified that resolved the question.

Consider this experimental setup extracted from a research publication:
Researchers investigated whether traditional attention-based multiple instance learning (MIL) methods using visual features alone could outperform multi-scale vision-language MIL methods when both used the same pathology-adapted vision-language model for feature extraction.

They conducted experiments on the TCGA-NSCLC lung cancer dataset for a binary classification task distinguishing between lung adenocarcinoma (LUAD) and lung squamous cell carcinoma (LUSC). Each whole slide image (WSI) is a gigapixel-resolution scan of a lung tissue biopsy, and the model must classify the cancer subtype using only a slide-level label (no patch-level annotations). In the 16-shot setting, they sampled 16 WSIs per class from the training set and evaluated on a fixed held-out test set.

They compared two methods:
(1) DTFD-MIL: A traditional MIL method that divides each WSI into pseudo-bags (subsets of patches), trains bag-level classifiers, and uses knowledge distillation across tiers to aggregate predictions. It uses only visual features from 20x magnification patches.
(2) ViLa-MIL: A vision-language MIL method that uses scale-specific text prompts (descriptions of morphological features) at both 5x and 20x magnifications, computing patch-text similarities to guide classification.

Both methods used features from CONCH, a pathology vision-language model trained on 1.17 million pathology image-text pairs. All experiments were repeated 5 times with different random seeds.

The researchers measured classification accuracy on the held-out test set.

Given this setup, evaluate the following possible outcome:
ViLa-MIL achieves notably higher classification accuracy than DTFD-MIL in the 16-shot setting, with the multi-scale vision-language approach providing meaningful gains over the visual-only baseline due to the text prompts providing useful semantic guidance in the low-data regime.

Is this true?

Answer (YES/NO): NO